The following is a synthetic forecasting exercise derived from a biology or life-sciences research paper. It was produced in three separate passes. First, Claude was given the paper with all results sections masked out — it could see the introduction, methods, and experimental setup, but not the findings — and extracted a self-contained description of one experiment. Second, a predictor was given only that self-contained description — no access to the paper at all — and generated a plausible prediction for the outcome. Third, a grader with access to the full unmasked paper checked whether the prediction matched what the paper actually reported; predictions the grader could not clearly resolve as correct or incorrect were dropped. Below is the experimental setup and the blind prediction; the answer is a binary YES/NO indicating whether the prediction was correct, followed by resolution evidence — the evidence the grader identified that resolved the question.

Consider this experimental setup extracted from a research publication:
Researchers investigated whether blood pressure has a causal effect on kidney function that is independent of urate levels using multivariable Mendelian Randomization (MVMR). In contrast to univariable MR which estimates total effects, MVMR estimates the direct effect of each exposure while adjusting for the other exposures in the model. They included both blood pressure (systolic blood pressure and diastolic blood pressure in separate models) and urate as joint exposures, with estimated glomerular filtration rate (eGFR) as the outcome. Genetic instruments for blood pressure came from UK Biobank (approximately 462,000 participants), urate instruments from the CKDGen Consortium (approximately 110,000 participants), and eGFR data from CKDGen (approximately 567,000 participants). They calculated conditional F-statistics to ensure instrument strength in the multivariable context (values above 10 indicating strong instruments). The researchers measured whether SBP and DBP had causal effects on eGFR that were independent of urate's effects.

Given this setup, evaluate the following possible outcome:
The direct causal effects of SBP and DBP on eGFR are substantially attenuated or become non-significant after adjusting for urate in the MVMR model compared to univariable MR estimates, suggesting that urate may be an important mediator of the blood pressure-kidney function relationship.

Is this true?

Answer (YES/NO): NO